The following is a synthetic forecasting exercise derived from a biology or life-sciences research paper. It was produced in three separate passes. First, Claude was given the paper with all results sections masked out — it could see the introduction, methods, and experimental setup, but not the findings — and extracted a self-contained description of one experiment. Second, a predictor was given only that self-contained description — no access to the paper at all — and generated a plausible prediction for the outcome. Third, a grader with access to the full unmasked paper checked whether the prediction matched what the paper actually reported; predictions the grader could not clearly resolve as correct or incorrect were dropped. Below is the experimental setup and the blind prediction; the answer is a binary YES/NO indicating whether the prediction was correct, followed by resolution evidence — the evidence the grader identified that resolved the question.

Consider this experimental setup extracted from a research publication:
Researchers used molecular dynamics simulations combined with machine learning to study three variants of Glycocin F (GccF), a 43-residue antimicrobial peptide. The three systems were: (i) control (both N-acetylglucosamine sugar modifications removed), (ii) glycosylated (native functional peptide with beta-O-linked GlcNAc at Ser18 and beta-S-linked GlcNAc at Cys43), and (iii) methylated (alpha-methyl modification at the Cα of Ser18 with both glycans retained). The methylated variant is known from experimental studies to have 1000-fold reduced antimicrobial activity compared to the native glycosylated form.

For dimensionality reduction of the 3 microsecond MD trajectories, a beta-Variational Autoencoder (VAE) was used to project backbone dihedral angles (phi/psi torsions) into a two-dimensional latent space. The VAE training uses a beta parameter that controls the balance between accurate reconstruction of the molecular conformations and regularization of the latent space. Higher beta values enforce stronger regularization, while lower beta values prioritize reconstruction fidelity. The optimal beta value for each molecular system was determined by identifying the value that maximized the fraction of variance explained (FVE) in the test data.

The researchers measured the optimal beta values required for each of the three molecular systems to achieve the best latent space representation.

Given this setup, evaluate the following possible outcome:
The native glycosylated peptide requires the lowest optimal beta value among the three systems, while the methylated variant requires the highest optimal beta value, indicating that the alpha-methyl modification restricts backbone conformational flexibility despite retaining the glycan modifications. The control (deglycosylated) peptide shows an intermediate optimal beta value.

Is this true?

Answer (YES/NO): NO